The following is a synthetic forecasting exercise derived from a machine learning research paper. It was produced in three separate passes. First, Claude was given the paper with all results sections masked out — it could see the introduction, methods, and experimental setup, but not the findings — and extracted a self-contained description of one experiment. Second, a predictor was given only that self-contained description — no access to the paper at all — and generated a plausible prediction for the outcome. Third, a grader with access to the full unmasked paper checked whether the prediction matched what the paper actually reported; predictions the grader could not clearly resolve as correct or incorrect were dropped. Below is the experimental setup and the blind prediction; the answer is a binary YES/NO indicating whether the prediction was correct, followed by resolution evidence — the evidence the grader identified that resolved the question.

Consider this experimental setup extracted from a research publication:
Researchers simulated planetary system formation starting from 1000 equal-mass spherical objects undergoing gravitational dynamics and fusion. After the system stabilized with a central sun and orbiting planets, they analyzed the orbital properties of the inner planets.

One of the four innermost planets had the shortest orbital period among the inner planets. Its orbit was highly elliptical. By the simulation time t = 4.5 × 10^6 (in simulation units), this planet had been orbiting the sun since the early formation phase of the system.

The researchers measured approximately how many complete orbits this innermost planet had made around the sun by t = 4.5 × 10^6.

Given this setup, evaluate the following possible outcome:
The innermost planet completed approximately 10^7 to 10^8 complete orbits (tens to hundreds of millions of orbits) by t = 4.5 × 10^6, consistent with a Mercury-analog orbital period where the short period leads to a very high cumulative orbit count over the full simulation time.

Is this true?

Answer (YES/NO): NO